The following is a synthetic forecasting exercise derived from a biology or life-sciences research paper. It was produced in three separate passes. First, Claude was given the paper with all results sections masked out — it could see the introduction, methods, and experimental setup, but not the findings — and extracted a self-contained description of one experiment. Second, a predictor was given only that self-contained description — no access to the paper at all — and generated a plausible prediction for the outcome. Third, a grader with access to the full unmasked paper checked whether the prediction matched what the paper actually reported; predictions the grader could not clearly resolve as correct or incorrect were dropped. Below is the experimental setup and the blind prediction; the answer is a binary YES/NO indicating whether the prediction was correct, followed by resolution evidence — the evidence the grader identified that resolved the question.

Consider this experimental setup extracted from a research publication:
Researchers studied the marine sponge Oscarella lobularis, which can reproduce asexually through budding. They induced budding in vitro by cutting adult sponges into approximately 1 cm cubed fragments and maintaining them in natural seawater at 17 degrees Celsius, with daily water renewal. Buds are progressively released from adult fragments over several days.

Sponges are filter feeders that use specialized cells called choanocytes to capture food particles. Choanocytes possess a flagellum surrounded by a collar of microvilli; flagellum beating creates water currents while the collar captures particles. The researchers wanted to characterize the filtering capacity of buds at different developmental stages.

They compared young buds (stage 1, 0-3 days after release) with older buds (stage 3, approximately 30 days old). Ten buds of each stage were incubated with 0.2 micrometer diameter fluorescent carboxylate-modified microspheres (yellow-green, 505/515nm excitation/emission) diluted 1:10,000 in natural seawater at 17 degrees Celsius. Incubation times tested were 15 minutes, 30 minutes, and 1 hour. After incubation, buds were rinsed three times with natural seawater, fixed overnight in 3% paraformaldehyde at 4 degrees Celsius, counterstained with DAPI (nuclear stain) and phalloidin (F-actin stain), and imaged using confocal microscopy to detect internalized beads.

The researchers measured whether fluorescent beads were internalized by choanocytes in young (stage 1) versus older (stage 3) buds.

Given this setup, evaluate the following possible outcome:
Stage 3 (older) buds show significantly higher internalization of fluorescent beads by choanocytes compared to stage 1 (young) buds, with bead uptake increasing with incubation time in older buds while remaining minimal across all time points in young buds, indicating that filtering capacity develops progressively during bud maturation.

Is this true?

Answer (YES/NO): NO